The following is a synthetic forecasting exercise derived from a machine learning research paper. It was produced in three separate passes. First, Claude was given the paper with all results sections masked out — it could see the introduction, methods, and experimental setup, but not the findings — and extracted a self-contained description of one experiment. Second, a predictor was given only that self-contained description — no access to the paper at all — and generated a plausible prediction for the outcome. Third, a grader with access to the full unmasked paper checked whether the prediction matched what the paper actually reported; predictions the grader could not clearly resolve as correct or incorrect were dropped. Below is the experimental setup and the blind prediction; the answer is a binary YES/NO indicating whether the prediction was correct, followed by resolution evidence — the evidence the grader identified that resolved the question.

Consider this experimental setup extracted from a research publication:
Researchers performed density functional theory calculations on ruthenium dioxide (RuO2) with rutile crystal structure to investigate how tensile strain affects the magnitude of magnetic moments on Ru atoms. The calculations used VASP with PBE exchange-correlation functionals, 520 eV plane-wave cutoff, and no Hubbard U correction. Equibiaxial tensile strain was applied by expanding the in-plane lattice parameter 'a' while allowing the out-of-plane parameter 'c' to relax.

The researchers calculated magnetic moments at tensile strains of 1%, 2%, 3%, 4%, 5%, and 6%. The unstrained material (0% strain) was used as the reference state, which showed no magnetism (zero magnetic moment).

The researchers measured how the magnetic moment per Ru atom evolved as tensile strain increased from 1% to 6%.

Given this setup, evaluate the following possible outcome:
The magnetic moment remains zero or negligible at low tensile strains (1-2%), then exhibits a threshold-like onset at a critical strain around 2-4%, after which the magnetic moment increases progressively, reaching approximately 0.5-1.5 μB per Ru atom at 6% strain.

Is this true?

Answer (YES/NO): YES